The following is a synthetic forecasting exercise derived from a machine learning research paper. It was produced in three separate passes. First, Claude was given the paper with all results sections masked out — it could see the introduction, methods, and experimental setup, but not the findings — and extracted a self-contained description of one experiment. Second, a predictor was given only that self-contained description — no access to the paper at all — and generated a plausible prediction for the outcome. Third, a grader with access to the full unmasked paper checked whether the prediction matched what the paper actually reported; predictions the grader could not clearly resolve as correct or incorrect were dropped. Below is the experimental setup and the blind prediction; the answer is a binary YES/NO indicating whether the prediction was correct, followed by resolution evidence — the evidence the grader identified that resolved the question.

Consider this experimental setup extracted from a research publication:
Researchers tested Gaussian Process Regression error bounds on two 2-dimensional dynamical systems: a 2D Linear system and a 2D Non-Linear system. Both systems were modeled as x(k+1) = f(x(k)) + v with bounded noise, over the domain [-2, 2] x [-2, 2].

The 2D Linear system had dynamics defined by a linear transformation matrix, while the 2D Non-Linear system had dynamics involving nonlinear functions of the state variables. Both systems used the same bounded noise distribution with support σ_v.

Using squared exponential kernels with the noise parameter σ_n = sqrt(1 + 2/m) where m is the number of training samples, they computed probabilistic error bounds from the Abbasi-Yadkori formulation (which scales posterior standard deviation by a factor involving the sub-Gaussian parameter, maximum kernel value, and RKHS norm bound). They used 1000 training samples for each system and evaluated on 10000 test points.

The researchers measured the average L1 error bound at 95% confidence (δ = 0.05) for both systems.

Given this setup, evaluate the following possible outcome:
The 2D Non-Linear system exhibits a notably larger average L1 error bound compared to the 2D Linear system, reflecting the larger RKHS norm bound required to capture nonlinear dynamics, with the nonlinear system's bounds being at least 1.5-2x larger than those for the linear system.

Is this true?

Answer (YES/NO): NO